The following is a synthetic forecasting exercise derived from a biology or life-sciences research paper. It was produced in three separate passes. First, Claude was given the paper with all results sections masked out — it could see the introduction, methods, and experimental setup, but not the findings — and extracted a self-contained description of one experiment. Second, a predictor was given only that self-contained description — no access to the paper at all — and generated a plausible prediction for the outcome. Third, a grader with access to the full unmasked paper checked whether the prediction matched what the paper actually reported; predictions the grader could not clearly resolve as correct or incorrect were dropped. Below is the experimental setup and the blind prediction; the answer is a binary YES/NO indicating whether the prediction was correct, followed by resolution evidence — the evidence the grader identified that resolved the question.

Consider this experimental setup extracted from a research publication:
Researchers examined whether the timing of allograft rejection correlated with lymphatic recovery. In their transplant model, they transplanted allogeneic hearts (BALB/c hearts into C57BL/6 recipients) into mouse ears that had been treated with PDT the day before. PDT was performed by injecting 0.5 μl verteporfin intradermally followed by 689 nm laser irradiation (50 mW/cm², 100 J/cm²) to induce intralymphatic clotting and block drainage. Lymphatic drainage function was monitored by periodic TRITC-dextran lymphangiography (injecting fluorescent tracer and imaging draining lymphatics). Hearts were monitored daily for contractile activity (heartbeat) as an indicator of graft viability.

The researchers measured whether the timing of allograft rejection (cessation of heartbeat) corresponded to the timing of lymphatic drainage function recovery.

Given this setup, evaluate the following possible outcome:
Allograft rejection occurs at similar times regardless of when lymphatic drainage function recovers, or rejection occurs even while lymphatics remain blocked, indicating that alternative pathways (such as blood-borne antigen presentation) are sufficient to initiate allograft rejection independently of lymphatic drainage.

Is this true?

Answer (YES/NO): NO